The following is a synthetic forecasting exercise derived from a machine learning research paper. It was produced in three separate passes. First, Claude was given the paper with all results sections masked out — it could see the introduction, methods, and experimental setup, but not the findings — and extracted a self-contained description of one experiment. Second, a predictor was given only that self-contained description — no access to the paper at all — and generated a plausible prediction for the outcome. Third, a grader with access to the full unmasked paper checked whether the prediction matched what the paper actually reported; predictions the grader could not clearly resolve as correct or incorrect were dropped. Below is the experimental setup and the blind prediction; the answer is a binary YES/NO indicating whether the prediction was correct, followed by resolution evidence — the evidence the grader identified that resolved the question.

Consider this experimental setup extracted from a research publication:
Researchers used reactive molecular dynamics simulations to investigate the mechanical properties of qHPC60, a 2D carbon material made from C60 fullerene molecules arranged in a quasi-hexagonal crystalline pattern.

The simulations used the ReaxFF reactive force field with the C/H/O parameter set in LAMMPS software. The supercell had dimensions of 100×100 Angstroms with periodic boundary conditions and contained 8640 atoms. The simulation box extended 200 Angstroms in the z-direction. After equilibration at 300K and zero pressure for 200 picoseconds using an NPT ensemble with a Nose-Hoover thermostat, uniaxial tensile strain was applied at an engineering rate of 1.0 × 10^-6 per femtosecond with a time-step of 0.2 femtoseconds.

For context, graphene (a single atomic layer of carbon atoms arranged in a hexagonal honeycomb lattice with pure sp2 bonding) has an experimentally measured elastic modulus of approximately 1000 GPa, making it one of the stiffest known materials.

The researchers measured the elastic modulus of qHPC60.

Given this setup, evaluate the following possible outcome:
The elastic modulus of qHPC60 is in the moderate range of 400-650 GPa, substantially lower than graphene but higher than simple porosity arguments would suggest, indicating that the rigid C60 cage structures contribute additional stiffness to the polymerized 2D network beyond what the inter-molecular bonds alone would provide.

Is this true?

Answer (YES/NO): NO